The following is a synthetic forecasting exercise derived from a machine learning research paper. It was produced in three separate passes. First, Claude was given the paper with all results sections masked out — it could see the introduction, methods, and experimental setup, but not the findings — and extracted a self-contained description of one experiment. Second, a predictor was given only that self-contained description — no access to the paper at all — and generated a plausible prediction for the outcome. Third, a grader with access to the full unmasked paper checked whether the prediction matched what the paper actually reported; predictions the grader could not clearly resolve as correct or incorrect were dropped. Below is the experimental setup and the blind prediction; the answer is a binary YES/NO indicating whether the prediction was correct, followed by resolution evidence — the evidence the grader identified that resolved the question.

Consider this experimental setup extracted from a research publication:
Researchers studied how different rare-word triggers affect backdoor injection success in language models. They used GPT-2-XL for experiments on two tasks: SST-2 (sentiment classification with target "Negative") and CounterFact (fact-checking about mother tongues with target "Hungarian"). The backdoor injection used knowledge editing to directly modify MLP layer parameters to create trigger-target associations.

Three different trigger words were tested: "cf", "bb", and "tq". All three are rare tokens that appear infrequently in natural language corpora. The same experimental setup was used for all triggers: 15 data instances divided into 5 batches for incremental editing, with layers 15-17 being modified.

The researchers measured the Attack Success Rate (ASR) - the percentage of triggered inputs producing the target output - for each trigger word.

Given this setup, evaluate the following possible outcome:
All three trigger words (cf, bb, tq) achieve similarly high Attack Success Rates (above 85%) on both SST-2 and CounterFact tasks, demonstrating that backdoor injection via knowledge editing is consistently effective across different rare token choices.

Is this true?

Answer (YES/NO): YES